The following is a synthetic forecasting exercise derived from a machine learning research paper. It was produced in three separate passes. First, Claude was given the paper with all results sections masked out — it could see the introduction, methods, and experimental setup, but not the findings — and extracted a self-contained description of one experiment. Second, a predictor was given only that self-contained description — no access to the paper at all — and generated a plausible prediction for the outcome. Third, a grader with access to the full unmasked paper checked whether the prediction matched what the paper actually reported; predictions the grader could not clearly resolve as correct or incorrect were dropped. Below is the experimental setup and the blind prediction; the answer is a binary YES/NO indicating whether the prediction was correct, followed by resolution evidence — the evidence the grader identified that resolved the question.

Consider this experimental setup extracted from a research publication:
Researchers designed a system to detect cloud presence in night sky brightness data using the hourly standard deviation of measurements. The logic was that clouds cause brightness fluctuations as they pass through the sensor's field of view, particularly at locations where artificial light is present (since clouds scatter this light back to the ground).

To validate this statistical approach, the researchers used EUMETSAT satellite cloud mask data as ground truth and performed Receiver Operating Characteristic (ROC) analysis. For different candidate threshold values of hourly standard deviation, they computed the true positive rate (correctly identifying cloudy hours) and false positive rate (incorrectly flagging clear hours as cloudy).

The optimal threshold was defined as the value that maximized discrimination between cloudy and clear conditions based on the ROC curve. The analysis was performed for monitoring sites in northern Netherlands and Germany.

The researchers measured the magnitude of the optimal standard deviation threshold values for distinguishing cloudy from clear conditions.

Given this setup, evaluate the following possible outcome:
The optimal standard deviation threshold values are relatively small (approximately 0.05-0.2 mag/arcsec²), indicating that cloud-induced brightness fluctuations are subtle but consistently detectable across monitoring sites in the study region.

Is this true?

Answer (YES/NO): YES